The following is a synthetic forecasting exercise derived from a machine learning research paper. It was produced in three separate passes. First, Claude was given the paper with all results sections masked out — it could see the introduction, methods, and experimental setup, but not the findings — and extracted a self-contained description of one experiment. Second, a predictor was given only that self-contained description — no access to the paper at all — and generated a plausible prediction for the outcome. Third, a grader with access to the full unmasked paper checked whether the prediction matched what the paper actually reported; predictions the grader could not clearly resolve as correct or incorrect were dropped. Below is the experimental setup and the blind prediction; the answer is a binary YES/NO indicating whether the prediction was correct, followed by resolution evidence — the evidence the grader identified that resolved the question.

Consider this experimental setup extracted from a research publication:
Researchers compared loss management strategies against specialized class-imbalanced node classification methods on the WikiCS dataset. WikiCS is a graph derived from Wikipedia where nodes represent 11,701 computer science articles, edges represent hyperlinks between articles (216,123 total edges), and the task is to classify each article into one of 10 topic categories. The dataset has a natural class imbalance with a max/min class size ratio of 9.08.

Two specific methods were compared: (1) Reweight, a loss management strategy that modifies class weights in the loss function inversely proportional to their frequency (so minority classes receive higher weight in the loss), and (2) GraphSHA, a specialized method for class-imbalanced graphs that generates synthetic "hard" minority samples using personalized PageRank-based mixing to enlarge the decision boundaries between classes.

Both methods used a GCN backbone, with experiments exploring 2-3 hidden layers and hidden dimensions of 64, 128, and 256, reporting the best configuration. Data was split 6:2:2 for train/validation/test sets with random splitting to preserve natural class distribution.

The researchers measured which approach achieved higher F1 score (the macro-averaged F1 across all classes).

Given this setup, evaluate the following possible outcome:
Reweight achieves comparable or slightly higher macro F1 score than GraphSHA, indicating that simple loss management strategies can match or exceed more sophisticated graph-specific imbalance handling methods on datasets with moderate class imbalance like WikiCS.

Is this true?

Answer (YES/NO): YES